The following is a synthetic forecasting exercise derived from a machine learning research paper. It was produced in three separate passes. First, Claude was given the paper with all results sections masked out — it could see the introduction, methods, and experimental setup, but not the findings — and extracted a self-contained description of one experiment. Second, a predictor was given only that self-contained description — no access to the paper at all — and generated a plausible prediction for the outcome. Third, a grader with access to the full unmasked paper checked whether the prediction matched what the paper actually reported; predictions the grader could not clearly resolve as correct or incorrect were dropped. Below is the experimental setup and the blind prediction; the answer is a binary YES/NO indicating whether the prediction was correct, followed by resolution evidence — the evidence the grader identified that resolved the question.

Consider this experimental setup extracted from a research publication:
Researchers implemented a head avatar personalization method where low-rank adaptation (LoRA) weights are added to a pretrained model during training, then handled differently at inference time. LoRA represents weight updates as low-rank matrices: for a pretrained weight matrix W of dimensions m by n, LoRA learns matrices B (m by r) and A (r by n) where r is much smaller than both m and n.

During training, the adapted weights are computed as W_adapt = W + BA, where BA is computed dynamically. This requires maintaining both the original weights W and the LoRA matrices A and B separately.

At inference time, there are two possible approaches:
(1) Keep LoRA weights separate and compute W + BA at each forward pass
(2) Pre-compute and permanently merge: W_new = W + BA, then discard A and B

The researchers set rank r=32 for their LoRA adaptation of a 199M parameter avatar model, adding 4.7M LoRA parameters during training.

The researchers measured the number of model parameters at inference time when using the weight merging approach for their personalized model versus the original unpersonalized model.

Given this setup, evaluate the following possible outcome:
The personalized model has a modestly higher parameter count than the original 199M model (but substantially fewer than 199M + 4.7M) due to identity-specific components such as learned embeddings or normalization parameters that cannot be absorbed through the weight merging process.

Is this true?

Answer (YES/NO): NO